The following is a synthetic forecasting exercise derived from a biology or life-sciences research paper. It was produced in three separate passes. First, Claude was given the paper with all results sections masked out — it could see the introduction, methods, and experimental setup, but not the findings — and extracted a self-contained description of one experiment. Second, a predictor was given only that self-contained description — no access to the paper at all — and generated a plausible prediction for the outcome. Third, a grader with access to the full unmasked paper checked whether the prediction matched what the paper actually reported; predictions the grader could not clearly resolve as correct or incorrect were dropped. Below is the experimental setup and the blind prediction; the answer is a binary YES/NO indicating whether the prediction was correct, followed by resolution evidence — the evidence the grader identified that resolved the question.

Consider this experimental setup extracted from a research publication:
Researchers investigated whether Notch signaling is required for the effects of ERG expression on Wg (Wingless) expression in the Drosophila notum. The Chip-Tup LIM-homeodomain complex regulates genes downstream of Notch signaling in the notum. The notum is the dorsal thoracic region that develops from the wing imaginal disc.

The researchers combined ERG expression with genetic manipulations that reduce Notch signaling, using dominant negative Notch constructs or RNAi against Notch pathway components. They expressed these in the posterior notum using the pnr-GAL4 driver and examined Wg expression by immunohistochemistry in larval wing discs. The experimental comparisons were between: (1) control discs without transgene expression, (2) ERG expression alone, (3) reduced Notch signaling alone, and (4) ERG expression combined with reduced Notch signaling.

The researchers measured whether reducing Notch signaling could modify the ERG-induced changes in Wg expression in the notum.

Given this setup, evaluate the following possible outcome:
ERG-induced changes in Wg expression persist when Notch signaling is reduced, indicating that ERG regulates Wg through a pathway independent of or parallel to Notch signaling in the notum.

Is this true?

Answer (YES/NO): NO